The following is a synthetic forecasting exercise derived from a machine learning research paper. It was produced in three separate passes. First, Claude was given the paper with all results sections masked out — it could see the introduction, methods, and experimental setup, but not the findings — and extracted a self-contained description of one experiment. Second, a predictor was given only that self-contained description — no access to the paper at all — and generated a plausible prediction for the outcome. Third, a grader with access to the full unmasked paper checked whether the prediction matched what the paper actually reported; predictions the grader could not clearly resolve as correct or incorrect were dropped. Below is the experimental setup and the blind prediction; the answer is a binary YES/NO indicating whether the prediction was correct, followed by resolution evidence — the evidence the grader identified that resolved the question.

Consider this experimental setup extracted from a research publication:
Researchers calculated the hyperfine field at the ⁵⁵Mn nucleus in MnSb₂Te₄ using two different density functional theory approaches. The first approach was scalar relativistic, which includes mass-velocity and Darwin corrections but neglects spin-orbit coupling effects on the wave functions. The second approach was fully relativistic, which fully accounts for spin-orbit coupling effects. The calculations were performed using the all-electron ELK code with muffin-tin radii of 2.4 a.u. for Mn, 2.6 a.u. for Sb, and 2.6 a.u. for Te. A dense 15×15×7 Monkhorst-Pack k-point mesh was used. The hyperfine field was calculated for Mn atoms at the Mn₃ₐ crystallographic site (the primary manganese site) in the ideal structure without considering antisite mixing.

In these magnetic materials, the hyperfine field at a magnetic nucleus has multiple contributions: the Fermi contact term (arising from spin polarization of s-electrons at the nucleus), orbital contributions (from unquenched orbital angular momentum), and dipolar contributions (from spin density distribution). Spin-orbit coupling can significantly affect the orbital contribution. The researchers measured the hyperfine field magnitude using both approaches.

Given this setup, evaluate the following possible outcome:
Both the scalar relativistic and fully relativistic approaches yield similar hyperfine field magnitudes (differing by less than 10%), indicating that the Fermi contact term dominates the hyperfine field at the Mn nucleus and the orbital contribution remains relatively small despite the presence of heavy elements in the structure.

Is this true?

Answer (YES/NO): YES